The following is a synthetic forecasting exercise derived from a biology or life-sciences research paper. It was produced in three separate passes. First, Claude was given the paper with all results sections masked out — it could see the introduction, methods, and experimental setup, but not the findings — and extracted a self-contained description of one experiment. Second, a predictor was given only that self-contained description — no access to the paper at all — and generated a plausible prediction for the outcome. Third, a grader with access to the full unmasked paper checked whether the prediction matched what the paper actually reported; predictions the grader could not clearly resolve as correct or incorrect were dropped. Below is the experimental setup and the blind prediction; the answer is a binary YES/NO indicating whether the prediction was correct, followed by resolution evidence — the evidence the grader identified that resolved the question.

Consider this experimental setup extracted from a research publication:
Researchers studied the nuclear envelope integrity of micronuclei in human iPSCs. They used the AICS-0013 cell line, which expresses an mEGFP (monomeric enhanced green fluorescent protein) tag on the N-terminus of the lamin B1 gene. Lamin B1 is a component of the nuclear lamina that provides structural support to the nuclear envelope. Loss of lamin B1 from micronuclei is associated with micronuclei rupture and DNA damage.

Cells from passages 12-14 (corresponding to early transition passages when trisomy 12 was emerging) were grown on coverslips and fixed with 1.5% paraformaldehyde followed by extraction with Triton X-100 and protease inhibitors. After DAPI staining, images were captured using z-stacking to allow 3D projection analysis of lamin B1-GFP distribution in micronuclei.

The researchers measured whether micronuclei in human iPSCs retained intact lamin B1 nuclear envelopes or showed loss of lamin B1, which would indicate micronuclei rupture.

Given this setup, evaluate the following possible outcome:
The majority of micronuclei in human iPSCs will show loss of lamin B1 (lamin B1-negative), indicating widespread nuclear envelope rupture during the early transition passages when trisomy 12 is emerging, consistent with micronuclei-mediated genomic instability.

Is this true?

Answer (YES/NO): NO